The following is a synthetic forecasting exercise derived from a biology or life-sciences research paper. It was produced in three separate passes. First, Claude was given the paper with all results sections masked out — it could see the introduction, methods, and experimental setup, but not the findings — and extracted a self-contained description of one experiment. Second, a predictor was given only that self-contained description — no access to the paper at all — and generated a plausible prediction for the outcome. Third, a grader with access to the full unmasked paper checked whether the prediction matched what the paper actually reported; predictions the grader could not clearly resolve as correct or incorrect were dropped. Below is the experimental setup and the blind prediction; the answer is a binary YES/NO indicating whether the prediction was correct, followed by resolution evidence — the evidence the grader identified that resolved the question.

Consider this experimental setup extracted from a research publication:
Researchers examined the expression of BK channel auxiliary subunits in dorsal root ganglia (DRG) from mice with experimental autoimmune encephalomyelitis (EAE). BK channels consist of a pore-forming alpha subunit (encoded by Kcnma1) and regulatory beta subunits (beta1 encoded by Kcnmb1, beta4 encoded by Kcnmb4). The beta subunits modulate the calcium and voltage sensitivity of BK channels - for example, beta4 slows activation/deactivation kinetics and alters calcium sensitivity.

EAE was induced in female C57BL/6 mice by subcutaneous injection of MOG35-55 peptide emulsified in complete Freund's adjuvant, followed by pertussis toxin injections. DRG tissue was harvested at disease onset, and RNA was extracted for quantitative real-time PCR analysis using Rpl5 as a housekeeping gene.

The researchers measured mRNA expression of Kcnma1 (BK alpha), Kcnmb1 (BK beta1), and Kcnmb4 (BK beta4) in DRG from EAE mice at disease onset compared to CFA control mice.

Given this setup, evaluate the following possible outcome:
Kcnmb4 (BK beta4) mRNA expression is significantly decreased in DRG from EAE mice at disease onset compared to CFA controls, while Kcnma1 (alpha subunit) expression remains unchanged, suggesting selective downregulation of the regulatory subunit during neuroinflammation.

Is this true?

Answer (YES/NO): NO